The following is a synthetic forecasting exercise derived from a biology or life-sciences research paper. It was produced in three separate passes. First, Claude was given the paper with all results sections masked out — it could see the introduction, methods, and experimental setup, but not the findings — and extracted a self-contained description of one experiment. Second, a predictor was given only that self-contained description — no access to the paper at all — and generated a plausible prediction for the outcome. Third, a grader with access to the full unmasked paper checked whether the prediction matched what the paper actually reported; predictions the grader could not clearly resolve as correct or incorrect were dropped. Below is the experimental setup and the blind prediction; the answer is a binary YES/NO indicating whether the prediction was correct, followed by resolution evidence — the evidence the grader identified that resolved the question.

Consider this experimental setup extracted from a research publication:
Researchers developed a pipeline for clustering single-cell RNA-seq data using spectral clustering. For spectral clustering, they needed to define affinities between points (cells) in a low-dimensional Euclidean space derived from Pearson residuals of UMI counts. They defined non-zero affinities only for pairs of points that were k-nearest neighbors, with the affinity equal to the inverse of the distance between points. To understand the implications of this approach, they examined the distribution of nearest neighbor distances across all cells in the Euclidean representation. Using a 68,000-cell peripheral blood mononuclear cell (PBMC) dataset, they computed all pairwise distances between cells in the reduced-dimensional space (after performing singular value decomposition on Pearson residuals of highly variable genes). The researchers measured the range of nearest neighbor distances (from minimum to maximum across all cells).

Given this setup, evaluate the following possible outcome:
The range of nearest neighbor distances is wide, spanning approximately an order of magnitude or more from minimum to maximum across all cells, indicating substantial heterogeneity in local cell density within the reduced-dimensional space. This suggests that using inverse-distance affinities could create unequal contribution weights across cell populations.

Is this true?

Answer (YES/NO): YES